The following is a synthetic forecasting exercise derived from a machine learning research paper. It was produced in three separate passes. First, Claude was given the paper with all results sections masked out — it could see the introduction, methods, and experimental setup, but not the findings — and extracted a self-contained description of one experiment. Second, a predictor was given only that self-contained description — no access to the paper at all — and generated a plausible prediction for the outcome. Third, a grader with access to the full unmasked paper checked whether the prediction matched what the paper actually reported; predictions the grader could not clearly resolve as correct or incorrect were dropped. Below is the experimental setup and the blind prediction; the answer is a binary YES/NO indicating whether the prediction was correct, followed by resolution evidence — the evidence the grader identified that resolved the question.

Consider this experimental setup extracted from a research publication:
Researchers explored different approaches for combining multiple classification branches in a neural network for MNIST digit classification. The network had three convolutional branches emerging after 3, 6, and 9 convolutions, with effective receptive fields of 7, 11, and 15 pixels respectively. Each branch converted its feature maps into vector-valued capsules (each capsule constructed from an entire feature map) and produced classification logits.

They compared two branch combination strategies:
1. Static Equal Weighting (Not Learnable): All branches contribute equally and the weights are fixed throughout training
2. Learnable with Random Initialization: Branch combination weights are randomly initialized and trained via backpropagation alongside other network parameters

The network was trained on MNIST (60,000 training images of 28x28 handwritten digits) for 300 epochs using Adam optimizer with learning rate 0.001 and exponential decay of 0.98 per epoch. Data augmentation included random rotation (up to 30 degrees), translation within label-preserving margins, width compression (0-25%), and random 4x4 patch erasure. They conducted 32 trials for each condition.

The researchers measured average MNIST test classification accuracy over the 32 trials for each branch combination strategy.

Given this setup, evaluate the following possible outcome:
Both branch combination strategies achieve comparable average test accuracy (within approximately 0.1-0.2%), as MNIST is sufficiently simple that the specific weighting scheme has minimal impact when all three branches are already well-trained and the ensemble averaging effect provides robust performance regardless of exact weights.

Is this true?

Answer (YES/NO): YES